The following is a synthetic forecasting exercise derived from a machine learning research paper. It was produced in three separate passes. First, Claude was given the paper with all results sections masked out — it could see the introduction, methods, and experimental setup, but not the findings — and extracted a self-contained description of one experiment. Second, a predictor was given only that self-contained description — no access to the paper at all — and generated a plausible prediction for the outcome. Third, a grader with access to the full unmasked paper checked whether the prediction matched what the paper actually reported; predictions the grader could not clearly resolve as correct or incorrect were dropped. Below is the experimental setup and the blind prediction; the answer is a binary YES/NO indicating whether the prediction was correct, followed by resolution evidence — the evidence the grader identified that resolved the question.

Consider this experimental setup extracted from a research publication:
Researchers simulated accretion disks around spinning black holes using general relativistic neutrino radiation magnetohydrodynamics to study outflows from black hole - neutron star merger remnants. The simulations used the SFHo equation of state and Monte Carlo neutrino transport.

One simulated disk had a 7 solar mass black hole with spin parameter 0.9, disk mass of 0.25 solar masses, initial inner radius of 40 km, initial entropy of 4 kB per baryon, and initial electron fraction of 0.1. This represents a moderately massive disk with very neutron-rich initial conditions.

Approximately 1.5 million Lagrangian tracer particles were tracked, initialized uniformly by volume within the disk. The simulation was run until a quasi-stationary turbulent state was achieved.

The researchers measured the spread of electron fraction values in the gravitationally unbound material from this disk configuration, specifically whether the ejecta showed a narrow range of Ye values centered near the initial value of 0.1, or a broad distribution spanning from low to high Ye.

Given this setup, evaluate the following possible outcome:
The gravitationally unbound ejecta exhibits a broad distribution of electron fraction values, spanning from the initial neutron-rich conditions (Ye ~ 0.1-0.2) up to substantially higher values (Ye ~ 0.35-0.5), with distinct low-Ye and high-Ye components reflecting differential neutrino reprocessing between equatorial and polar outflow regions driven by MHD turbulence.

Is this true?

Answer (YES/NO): NO